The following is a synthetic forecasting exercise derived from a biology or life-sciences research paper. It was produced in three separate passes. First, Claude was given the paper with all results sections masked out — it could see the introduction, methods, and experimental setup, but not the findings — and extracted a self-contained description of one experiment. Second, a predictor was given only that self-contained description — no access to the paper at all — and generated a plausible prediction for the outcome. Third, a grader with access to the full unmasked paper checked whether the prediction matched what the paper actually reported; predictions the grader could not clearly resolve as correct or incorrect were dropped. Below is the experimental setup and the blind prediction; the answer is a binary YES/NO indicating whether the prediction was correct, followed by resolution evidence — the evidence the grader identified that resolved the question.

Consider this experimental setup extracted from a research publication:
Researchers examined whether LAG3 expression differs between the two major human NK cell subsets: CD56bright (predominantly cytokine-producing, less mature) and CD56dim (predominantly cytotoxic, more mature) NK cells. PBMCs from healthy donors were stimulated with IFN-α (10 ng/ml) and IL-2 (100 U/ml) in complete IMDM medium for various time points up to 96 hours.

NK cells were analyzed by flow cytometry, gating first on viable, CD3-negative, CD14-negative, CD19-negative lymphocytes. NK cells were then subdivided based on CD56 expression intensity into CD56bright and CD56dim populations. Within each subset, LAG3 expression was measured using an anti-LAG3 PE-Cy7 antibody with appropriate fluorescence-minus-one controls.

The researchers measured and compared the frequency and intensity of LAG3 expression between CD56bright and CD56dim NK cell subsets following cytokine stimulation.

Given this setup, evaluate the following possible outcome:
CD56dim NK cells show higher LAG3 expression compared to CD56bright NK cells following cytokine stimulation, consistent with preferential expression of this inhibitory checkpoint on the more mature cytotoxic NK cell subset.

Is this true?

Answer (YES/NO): YES